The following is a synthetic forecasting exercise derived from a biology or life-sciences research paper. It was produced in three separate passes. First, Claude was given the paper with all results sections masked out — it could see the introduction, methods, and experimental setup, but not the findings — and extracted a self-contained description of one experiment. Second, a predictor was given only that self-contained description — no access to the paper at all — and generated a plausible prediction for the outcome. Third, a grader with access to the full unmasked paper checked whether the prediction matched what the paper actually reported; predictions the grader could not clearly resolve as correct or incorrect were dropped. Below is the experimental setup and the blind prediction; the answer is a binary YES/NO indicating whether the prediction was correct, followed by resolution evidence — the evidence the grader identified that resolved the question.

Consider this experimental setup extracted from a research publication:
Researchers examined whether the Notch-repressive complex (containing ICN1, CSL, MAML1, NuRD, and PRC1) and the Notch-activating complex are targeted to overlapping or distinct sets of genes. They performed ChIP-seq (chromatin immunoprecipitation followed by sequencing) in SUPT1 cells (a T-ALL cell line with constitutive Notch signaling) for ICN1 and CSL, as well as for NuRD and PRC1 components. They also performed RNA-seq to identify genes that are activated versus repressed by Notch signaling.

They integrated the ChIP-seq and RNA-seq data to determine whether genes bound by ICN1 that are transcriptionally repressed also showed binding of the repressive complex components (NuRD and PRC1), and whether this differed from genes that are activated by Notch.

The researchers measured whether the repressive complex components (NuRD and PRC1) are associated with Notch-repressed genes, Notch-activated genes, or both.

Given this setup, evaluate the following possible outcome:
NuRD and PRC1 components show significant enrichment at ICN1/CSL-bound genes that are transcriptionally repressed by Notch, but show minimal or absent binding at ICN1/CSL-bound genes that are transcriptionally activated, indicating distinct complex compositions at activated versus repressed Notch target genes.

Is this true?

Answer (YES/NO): YES